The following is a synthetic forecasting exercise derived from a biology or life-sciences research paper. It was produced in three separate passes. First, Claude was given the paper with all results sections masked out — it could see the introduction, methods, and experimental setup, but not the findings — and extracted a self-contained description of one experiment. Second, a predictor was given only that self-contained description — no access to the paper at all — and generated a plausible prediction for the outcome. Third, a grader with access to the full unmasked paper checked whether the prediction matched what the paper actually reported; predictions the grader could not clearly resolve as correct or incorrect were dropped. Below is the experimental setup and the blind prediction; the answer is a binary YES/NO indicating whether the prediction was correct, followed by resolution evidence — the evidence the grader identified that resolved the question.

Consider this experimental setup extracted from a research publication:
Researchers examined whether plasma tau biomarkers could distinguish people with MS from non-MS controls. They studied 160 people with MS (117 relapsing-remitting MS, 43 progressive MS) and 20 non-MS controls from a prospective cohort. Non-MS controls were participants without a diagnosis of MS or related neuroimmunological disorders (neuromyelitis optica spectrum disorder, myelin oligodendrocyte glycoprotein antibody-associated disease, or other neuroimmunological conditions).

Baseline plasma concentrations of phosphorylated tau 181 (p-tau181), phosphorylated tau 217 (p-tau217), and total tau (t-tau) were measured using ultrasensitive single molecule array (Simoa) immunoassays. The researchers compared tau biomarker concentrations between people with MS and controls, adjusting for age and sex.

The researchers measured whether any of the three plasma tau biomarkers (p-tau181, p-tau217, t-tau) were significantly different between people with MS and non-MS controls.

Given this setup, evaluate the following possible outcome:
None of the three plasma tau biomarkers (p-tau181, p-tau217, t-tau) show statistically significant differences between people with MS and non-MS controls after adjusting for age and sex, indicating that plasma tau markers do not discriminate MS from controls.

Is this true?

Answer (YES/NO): NO